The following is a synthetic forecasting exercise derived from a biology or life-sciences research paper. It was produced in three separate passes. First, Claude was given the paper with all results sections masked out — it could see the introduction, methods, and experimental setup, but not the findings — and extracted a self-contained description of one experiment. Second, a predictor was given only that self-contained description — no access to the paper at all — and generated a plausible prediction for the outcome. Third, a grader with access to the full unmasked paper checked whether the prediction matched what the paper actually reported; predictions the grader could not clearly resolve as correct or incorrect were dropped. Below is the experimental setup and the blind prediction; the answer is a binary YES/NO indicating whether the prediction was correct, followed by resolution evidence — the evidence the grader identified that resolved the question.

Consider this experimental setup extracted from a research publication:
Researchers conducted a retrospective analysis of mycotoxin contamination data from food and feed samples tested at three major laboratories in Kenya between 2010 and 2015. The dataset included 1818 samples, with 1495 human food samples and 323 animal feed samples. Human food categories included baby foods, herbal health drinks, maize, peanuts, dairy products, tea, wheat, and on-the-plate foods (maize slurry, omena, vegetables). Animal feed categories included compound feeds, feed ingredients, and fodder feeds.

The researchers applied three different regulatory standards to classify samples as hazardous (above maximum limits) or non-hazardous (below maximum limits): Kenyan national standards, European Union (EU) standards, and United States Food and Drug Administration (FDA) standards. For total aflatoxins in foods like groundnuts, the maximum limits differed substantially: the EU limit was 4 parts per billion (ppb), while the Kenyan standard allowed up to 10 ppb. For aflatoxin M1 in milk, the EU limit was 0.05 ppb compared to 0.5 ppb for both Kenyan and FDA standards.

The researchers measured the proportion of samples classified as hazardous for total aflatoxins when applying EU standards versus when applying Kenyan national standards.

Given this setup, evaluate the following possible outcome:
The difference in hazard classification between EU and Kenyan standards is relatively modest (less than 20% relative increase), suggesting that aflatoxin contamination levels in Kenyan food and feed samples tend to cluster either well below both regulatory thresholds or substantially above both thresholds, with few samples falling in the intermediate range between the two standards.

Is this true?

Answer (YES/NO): NO